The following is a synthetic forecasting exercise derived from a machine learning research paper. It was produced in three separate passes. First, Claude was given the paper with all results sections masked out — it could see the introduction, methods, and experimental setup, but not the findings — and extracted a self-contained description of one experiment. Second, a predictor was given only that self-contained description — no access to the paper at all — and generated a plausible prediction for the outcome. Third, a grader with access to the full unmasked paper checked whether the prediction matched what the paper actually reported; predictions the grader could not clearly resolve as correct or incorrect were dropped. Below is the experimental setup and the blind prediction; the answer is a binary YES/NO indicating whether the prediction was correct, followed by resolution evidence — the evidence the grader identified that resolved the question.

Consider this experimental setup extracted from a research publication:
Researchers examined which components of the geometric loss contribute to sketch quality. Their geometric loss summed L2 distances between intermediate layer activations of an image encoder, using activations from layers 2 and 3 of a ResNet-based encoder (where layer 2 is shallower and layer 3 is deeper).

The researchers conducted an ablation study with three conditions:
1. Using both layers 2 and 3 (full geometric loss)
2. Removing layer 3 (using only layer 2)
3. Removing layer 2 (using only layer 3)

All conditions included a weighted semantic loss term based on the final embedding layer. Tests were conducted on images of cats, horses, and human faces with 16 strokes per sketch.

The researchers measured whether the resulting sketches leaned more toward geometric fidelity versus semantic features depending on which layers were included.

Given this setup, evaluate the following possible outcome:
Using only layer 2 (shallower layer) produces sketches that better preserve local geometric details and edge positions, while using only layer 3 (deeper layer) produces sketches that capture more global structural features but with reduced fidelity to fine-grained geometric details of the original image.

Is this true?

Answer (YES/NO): YES